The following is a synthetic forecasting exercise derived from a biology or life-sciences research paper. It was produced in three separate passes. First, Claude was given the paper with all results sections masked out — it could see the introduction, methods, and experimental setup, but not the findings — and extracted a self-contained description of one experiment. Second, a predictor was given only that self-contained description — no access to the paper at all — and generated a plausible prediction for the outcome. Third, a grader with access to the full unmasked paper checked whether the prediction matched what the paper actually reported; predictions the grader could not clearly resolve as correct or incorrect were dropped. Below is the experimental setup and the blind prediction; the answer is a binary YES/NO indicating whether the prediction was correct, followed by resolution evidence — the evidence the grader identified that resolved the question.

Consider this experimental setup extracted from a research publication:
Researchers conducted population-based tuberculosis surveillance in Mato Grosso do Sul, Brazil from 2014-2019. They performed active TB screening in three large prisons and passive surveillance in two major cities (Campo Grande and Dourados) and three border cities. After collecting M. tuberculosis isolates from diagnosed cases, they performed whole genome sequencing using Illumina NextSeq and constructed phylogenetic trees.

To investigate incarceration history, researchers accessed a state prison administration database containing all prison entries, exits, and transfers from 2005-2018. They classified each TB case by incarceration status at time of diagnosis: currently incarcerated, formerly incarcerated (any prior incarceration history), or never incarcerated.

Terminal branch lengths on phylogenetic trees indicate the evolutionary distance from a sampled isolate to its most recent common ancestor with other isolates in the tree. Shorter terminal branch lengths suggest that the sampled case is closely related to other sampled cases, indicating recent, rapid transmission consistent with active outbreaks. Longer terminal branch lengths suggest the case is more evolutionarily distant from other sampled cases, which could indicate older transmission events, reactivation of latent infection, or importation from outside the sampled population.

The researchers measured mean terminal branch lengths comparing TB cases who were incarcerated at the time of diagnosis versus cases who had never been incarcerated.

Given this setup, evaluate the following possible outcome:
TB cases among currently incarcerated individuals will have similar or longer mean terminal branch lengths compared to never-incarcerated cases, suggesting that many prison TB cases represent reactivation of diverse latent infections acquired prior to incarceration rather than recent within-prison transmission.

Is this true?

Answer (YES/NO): NO